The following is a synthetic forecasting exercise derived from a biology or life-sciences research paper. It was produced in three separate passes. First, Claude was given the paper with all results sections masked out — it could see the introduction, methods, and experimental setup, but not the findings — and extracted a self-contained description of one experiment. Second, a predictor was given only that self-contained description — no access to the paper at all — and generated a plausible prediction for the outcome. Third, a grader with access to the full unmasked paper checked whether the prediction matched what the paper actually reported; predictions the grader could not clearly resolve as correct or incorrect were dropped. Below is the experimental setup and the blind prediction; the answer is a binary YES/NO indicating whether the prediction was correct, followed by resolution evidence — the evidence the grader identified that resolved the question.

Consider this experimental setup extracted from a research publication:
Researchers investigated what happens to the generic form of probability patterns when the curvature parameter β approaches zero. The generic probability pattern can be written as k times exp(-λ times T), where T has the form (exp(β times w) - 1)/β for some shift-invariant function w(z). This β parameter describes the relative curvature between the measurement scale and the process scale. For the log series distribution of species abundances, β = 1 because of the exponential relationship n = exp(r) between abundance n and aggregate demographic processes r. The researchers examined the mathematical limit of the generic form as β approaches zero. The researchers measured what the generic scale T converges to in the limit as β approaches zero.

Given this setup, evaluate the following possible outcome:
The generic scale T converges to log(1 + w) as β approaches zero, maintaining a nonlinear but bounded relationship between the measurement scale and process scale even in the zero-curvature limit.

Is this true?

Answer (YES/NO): NO